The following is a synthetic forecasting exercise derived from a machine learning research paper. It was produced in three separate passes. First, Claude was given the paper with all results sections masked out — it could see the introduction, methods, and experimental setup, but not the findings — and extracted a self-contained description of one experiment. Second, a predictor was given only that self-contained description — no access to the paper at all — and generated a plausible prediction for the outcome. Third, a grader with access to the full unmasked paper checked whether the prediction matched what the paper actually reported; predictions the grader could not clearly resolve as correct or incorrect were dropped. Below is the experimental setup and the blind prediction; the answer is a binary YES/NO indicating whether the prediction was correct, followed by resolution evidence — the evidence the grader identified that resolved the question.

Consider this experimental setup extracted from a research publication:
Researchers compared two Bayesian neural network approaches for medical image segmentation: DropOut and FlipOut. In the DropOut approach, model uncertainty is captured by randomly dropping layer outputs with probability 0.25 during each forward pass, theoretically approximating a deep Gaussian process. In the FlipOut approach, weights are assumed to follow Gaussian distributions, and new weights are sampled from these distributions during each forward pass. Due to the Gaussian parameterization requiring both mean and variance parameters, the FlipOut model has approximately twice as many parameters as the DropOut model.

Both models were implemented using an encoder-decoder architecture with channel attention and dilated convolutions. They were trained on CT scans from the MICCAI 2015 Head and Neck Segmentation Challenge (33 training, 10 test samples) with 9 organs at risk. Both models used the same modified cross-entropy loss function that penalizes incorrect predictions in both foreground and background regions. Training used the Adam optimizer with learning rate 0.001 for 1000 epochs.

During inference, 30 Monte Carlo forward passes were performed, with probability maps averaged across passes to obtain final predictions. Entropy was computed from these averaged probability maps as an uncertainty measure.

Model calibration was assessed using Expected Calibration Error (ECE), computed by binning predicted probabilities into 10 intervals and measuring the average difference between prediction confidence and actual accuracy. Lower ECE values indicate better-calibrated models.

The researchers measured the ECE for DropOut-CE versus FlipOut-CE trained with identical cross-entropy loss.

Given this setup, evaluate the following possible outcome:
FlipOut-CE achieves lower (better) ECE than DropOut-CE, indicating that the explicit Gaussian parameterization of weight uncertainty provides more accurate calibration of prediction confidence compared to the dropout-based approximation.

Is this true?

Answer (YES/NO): NO